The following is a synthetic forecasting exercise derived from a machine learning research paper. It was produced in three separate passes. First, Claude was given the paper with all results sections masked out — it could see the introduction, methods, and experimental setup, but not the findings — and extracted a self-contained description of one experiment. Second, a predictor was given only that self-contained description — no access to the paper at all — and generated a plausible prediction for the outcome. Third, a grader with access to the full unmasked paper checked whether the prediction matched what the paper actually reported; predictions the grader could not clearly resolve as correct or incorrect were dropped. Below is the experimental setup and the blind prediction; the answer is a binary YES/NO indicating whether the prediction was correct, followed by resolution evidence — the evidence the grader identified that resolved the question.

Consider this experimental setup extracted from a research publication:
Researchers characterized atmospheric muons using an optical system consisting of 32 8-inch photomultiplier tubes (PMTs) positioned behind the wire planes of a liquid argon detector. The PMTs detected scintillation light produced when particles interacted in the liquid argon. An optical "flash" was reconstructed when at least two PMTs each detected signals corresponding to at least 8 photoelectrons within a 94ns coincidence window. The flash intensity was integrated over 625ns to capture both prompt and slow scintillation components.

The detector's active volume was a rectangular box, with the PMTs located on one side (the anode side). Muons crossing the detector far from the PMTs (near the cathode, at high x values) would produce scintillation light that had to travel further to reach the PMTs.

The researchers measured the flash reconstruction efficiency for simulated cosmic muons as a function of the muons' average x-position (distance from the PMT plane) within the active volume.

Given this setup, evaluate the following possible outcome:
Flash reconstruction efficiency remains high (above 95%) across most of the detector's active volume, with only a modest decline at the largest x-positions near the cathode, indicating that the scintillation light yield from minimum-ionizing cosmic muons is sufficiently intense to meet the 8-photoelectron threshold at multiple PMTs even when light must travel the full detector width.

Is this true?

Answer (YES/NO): NO